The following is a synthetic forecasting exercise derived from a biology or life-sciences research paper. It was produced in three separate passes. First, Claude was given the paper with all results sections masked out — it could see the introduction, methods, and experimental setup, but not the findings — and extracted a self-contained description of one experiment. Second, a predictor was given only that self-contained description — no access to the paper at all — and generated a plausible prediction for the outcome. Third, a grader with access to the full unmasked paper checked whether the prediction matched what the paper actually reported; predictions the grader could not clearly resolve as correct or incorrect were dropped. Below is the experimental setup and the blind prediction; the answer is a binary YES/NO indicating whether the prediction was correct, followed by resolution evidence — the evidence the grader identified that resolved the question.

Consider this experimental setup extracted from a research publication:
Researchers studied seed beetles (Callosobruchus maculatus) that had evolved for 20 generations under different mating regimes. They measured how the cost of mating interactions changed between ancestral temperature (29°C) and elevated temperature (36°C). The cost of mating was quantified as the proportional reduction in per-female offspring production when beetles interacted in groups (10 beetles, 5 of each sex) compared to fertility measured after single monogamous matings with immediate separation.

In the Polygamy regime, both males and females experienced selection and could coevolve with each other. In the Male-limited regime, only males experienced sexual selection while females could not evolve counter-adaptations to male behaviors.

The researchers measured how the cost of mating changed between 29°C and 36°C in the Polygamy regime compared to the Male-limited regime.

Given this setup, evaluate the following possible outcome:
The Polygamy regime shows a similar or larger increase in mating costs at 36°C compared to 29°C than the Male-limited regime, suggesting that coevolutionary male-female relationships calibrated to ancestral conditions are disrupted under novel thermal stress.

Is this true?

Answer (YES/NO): NO